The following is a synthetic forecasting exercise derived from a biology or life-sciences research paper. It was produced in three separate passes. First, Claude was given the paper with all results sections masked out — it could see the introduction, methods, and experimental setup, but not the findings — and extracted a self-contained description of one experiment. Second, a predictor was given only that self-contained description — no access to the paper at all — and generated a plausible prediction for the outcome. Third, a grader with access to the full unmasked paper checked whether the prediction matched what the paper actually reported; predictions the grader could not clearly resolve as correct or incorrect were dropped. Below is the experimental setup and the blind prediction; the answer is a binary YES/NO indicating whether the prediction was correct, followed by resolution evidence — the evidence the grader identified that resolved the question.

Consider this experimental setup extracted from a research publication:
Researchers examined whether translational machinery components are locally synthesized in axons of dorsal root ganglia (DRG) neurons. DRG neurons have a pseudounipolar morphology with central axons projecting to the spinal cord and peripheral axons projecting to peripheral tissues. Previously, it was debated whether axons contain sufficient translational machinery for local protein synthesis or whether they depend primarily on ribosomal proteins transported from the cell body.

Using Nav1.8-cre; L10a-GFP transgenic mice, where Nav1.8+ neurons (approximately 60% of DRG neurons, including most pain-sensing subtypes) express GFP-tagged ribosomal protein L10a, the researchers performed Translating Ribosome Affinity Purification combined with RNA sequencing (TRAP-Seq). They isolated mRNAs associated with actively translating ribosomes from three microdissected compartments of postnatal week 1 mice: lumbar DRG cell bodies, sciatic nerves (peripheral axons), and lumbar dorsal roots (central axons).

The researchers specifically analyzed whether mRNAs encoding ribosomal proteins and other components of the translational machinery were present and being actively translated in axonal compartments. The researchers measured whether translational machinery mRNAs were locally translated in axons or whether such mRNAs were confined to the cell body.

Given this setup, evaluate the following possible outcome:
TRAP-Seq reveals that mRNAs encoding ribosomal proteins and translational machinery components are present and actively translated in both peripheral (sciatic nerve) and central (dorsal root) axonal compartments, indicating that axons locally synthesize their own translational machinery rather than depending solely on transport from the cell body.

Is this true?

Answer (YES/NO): NO